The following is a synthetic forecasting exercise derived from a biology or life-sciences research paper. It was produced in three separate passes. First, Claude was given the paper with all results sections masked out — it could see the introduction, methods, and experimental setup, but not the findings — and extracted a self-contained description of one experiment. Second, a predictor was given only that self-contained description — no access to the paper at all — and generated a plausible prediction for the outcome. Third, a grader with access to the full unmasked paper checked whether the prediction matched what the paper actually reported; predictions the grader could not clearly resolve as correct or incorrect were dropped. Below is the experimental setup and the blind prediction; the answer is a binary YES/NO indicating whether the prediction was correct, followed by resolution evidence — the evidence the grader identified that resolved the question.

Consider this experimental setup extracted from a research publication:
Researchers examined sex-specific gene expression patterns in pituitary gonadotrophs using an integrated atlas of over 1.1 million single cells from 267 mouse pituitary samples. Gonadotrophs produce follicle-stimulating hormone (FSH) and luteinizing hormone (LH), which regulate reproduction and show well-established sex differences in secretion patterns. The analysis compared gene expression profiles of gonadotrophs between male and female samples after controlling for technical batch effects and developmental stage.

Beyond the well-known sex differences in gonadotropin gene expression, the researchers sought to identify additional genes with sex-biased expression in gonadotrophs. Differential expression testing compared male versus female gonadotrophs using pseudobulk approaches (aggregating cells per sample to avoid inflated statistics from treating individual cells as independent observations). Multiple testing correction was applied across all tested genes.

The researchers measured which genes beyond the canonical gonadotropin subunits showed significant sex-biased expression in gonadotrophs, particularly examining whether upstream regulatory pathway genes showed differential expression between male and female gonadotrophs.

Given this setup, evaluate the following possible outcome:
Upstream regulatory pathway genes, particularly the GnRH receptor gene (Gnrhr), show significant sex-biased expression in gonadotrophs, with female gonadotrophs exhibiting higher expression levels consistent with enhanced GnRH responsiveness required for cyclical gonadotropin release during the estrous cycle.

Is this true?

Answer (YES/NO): NO